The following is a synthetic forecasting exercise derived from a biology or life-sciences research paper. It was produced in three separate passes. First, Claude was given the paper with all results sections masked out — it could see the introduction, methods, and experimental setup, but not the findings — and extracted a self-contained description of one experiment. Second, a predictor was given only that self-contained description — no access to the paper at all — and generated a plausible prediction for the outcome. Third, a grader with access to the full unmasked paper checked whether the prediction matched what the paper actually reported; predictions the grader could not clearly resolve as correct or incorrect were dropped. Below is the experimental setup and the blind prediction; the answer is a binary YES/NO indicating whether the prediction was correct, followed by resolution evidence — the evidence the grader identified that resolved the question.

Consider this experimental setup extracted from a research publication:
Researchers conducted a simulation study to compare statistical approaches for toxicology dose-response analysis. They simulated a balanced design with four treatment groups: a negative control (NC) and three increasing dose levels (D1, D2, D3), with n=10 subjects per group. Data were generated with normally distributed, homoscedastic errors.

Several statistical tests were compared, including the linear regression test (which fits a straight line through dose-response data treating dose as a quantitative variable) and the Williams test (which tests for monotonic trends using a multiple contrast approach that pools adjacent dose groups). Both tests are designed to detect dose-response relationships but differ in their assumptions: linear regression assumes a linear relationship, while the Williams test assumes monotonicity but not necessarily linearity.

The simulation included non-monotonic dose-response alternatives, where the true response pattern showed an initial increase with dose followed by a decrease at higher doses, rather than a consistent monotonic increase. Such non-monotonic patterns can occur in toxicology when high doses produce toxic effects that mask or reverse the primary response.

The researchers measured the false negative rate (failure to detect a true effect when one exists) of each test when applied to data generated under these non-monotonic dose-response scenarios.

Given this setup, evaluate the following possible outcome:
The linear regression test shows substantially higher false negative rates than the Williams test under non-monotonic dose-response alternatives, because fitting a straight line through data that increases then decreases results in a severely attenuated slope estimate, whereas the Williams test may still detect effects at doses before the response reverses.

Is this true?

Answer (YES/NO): YES